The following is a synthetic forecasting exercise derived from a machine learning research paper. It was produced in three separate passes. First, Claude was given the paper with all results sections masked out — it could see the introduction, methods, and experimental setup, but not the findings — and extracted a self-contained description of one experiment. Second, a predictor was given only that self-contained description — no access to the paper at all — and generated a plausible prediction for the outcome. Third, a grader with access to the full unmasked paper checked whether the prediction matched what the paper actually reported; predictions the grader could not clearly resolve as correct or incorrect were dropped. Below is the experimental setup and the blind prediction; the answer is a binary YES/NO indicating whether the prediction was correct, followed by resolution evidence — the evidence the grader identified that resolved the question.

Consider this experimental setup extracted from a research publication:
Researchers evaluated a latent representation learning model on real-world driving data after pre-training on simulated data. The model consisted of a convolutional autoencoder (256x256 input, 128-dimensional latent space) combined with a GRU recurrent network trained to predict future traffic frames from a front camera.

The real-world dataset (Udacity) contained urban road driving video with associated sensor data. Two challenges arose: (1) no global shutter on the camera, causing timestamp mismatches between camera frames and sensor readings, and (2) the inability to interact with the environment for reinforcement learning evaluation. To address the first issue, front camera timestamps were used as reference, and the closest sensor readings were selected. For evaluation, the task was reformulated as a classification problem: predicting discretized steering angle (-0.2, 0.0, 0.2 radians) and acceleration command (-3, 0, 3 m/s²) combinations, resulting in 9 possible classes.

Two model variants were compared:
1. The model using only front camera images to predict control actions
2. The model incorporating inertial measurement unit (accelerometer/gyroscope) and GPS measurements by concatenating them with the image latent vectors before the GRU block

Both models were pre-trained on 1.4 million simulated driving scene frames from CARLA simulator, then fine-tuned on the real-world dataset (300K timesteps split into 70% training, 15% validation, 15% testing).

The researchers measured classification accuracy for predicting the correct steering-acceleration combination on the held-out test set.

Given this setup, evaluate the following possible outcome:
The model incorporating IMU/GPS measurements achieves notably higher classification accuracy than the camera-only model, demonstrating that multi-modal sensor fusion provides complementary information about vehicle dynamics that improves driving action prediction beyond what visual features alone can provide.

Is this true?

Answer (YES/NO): YES